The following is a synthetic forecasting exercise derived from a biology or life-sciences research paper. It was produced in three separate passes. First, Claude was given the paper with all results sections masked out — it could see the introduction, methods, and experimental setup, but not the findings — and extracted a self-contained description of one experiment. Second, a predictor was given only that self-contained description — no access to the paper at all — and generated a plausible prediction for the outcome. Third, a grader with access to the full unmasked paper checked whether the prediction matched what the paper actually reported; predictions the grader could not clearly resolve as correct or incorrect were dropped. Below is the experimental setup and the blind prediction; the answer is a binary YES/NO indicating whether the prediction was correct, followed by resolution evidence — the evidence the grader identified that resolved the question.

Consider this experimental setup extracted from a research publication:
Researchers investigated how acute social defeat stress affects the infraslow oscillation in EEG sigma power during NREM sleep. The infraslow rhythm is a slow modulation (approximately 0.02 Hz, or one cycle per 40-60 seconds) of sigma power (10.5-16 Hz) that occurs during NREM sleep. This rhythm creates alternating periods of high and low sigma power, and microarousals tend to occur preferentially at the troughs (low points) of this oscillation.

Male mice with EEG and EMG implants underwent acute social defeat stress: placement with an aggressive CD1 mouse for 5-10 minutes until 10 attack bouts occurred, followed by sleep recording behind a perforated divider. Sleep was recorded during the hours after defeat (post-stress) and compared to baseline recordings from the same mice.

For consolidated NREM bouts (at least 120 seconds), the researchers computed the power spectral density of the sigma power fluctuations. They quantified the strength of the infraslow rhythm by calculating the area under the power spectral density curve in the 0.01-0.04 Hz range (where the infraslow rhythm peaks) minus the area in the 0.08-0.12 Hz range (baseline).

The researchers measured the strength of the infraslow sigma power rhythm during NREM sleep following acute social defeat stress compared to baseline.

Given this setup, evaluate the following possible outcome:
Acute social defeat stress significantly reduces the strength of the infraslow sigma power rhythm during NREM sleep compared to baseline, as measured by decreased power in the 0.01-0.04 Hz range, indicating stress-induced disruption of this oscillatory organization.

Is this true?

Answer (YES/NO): YES